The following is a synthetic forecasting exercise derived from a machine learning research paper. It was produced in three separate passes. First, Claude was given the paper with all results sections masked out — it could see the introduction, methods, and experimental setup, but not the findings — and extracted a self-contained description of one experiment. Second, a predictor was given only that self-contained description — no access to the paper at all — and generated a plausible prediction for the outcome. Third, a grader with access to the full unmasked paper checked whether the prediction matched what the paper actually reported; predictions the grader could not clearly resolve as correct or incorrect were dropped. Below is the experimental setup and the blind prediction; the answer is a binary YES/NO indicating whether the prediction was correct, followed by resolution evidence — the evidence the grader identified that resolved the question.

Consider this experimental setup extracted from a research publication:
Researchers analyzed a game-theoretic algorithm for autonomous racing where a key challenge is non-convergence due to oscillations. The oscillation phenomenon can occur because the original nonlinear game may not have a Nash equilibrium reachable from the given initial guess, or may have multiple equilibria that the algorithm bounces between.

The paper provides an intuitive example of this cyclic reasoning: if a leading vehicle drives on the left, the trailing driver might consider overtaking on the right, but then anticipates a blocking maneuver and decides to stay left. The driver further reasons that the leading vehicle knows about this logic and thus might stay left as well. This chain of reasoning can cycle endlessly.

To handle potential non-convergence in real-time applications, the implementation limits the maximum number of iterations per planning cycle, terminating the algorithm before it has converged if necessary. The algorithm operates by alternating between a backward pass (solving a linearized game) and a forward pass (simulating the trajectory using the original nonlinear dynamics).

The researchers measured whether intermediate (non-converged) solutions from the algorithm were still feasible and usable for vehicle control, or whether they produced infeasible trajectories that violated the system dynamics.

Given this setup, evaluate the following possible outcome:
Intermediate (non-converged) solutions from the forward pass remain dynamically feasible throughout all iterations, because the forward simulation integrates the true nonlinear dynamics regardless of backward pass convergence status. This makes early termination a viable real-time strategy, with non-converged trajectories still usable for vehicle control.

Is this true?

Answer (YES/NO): YES